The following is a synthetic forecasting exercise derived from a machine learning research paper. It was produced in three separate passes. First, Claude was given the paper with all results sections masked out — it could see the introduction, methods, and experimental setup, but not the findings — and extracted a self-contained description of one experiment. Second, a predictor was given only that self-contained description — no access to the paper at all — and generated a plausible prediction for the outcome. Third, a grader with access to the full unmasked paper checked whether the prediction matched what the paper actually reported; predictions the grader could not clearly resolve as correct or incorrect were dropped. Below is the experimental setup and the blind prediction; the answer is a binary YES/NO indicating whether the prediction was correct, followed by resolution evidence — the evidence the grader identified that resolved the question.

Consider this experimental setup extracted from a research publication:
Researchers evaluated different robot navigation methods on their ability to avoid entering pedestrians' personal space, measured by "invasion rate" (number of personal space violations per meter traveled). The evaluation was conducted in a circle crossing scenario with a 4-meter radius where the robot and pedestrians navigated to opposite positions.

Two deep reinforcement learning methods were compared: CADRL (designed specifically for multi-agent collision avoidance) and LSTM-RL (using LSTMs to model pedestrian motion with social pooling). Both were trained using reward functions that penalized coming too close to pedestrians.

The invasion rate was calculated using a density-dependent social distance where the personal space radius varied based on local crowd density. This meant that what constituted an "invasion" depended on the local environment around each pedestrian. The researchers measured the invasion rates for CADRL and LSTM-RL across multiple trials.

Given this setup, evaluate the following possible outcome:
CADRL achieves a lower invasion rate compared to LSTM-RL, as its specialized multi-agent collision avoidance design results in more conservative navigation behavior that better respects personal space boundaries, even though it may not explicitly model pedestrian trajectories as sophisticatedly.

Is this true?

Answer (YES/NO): NO